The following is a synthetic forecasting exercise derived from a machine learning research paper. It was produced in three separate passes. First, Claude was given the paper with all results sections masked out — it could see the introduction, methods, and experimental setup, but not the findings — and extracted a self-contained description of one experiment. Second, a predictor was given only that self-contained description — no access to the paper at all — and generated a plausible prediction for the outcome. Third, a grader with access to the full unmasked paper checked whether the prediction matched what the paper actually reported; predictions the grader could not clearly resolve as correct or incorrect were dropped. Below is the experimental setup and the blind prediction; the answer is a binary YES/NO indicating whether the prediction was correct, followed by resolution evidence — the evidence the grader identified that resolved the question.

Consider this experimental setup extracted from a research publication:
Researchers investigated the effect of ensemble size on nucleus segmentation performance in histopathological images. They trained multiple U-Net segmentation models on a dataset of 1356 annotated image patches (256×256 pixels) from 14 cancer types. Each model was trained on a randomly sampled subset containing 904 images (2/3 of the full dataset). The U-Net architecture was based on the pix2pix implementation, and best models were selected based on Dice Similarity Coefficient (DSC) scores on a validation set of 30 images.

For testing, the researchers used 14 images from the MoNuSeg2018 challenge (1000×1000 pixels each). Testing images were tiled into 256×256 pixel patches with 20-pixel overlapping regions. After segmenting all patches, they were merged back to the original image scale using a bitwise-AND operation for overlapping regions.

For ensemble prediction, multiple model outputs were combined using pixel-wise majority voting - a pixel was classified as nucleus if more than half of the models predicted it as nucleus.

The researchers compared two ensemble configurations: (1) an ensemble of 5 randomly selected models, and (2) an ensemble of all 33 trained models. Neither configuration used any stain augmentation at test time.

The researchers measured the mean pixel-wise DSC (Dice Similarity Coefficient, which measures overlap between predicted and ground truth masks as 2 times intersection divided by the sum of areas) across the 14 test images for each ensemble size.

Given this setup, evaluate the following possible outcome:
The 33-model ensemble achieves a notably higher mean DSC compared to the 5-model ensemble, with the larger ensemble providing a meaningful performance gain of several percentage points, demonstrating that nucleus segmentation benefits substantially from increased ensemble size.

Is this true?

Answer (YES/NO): NO